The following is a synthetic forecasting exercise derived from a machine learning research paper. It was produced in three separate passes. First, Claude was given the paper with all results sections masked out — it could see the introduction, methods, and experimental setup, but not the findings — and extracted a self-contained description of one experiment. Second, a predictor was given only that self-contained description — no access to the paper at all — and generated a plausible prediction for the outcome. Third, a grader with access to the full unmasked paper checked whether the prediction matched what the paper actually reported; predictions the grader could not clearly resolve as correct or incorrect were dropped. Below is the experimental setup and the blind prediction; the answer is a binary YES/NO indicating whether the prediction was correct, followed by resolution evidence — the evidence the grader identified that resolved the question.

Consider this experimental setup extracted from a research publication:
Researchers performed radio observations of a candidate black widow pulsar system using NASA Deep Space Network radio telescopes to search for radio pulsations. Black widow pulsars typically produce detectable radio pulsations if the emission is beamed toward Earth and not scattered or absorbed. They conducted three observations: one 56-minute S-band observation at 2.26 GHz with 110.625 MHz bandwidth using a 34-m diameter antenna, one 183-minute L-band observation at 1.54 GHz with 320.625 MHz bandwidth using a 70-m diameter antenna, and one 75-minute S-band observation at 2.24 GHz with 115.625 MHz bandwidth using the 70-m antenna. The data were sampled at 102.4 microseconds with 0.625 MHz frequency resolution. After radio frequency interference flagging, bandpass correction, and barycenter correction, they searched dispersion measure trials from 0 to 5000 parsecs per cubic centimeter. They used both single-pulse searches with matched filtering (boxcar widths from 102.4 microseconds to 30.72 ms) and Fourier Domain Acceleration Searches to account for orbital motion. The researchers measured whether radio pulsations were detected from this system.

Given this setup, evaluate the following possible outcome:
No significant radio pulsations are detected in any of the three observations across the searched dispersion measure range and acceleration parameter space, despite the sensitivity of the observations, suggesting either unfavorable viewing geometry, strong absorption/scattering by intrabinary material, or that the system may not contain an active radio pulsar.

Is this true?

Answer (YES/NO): YES